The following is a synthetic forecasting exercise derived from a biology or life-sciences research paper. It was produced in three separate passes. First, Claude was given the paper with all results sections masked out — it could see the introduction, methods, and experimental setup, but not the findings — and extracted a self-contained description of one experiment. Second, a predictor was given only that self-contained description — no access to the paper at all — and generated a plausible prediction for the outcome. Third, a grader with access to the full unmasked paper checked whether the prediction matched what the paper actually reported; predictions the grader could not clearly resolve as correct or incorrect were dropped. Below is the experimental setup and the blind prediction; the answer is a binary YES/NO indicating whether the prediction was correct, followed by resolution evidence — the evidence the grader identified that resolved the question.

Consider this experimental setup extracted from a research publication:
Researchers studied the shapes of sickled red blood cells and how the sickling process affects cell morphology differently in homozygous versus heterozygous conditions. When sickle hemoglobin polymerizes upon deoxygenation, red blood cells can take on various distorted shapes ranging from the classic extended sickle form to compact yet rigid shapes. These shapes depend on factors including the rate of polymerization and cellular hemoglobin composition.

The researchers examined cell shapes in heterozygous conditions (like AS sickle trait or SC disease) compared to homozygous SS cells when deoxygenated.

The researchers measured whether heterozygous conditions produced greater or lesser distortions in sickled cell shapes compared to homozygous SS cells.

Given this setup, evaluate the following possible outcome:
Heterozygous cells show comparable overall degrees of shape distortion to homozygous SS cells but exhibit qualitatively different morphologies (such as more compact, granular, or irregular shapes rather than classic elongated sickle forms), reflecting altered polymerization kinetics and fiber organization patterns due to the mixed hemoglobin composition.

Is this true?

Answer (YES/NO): NO